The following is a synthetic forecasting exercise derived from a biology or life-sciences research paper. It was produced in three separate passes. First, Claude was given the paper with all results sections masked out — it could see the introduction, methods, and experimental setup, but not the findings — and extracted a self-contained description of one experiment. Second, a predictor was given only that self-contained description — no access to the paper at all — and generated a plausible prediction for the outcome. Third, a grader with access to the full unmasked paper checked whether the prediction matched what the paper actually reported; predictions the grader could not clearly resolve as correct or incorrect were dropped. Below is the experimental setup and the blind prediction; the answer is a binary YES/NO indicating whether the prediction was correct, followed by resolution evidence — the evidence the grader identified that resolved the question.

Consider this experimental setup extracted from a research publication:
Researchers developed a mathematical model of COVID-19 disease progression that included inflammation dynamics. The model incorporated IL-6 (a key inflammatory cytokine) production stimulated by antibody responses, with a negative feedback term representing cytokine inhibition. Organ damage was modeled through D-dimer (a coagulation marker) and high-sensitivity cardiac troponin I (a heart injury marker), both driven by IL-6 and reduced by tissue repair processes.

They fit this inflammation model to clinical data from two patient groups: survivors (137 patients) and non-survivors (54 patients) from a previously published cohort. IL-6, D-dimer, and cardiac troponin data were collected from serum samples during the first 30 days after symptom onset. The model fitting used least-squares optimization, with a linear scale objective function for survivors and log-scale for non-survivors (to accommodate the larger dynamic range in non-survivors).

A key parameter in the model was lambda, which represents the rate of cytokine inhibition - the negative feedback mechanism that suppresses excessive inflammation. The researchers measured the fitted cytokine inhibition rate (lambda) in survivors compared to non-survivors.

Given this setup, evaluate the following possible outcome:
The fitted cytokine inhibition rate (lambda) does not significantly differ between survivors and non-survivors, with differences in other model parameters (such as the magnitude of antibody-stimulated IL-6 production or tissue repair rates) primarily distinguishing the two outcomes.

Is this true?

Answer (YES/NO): NO